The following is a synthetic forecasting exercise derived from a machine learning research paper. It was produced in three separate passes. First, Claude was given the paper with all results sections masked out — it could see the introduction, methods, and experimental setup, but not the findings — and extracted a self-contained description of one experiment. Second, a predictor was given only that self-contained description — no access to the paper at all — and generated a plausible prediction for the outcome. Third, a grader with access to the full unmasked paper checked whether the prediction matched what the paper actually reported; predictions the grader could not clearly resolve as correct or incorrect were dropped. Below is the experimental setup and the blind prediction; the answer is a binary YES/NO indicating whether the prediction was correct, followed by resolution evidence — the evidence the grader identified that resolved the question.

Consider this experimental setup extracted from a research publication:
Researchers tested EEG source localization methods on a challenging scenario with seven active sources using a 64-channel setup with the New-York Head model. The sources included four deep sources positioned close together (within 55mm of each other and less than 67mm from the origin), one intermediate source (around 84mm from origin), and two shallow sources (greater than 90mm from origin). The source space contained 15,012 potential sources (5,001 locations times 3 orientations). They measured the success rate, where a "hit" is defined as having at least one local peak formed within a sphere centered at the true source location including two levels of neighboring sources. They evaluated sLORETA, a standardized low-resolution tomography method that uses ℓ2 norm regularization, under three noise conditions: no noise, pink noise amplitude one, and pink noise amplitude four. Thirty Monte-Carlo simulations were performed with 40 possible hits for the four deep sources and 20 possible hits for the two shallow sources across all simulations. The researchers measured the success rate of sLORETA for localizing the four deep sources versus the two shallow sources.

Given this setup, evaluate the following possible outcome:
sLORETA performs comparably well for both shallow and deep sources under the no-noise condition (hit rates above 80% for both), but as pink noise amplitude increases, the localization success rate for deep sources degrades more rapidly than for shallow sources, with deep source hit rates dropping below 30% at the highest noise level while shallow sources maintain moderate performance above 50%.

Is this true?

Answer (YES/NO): NO